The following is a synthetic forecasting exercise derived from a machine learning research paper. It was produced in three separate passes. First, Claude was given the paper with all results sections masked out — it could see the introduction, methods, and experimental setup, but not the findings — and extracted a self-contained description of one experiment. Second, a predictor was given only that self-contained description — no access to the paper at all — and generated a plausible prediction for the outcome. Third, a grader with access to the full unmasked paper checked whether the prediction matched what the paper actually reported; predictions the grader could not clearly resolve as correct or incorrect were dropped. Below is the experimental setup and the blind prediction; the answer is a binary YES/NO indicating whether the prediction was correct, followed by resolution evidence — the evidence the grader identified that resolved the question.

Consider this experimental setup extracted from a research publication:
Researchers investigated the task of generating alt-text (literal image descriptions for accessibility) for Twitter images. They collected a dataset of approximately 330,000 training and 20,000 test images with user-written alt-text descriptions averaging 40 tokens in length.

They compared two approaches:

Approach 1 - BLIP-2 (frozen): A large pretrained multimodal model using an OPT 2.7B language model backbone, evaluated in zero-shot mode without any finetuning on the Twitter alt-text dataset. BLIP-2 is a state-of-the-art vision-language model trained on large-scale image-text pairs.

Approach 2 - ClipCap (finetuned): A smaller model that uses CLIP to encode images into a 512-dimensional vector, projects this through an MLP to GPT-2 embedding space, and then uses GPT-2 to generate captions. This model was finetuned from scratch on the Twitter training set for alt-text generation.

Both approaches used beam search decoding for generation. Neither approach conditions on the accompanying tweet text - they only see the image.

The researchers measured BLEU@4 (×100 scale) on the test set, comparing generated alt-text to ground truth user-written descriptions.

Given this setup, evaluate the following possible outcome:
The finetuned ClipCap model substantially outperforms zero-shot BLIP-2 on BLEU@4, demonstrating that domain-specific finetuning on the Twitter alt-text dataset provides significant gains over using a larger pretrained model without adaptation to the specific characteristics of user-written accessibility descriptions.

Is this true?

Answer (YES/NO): YES